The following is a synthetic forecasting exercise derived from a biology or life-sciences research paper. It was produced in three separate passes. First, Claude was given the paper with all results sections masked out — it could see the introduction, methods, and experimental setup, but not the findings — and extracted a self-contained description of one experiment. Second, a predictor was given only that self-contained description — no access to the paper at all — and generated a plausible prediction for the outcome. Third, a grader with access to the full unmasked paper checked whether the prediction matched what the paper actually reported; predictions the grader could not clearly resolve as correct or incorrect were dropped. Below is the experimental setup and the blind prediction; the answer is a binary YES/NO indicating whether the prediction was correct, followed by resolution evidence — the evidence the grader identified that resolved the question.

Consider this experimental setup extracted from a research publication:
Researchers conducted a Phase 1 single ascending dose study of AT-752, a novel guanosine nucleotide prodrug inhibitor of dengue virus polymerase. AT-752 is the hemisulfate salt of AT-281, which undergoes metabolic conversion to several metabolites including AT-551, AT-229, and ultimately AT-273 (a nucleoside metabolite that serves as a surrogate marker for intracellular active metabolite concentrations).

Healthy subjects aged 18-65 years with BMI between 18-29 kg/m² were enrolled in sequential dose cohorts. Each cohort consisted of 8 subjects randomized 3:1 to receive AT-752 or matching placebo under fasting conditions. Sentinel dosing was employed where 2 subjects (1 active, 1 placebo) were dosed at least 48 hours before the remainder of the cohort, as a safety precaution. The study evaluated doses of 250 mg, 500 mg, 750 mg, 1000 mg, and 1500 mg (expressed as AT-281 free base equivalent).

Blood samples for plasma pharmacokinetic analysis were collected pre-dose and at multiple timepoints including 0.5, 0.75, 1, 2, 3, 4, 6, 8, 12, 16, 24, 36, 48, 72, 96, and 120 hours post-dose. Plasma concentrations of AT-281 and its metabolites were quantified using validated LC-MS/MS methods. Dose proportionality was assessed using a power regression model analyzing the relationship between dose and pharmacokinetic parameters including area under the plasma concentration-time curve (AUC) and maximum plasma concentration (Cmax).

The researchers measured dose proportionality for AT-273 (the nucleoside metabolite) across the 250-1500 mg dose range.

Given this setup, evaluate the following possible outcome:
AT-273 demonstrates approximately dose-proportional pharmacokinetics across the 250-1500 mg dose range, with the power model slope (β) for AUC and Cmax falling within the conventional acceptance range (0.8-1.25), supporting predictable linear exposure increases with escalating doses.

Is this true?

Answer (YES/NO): NO